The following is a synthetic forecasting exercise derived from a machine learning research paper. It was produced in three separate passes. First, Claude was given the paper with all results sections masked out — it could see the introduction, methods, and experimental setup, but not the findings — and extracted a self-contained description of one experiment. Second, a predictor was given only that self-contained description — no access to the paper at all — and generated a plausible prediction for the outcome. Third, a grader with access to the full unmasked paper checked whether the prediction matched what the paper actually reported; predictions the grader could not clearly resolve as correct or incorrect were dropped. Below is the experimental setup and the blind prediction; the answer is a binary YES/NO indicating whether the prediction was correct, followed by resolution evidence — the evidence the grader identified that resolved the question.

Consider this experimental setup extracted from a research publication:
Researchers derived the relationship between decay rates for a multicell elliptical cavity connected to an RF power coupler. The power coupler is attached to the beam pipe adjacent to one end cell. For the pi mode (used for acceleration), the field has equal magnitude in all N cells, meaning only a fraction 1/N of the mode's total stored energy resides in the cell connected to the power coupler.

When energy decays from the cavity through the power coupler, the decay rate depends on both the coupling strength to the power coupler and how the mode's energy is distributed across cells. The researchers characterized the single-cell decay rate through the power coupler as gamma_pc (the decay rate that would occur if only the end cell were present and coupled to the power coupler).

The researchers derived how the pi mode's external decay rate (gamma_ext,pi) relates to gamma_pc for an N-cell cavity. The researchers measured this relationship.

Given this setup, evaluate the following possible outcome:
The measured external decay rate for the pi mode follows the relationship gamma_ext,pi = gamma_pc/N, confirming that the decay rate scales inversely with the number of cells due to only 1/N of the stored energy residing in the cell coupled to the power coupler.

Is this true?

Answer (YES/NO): YES